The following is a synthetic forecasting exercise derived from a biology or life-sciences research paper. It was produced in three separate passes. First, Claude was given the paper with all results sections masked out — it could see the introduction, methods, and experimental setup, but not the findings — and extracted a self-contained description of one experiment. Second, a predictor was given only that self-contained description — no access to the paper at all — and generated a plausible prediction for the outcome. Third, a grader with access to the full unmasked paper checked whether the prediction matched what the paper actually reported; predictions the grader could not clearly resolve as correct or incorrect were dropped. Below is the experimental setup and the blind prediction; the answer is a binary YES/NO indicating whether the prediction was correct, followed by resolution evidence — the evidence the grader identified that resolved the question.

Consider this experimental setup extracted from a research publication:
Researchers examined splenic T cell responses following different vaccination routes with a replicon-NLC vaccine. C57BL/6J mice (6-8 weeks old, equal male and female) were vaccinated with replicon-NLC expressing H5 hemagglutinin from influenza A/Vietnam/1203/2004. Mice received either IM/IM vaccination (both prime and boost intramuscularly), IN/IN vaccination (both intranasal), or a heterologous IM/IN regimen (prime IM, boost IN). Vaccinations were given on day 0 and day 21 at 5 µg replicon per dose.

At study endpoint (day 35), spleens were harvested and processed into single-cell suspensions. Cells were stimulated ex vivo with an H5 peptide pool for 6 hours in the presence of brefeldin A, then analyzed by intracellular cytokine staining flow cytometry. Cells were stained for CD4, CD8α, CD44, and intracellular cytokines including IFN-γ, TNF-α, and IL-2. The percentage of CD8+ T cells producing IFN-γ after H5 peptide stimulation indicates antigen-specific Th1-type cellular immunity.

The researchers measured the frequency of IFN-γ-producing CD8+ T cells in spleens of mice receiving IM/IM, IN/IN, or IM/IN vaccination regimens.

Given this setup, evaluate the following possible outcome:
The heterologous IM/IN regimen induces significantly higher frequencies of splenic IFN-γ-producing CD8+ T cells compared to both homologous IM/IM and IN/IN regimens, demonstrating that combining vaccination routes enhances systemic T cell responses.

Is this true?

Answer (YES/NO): NO